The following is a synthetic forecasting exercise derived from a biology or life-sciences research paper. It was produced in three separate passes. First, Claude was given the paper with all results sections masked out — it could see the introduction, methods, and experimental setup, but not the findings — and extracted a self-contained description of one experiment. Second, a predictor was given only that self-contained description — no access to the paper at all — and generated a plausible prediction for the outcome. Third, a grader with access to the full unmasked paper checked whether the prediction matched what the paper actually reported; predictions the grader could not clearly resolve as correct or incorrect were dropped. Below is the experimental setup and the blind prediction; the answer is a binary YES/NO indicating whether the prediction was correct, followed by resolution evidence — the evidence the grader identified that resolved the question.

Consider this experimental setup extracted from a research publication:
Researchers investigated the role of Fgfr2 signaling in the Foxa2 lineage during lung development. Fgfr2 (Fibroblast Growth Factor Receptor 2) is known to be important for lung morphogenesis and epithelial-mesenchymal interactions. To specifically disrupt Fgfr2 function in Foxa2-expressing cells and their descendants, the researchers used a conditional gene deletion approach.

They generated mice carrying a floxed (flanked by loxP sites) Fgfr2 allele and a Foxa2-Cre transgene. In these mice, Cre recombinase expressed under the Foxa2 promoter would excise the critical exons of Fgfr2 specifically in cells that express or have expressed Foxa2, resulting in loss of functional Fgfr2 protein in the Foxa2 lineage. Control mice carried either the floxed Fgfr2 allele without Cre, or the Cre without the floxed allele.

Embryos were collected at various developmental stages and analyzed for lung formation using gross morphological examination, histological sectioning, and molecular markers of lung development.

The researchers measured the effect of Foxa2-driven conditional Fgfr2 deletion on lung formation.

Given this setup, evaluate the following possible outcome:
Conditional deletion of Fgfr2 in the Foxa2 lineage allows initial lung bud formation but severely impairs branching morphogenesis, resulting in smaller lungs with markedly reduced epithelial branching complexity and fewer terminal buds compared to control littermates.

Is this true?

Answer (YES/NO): NO